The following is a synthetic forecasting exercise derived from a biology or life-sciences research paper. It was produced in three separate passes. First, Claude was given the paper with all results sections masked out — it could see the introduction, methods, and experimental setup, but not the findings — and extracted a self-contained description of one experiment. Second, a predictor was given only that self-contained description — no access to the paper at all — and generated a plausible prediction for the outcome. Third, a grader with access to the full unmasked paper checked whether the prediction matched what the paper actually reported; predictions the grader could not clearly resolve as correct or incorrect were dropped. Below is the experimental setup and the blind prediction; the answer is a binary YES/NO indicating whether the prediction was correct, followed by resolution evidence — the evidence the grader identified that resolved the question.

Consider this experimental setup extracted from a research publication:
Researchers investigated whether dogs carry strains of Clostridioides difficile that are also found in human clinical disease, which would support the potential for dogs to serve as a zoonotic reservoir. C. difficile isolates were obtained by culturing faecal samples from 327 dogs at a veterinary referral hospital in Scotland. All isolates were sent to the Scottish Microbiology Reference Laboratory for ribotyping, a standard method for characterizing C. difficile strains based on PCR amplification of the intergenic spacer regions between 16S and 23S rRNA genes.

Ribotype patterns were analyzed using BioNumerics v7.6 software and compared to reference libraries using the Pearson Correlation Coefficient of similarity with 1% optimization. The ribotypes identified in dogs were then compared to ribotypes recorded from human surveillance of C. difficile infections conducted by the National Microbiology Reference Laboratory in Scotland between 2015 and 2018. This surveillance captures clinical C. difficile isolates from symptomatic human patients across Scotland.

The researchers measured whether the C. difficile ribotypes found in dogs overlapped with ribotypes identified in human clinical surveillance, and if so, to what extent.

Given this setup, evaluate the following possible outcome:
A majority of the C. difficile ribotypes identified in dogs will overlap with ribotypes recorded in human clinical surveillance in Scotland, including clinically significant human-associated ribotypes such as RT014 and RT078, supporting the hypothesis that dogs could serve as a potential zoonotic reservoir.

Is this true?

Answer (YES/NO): YES